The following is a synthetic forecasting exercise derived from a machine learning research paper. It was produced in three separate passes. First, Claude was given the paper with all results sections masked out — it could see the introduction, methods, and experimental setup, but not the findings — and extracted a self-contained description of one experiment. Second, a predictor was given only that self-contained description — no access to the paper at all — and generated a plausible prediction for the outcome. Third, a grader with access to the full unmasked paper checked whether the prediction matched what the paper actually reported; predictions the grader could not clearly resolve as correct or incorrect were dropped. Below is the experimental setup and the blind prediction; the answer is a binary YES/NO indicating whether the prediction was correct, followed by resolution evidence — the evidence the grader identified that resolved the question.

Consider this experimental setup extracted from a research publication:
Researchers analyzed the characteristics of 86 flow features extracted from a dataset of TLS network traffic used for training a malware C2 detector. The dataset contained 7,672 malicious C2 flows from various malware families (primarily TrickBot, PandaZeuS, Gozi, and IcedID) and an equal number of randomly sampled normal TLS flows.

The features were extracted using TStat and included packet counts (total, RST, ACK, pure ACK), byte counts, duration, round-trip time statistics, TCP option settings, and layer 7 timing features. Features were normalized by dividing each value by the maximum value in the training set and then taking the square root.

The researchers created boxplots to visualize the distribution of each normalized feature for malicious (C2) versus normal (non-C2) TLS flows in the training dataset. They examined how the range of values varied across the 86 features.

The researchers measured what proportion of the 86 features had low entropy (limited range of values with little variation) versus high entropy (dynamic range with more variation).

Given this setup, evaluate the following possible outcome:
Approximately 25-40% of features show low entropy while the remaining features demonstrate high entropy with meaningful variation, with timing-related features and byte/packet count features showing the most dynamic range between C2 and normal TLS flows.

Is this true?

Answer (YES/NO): NO